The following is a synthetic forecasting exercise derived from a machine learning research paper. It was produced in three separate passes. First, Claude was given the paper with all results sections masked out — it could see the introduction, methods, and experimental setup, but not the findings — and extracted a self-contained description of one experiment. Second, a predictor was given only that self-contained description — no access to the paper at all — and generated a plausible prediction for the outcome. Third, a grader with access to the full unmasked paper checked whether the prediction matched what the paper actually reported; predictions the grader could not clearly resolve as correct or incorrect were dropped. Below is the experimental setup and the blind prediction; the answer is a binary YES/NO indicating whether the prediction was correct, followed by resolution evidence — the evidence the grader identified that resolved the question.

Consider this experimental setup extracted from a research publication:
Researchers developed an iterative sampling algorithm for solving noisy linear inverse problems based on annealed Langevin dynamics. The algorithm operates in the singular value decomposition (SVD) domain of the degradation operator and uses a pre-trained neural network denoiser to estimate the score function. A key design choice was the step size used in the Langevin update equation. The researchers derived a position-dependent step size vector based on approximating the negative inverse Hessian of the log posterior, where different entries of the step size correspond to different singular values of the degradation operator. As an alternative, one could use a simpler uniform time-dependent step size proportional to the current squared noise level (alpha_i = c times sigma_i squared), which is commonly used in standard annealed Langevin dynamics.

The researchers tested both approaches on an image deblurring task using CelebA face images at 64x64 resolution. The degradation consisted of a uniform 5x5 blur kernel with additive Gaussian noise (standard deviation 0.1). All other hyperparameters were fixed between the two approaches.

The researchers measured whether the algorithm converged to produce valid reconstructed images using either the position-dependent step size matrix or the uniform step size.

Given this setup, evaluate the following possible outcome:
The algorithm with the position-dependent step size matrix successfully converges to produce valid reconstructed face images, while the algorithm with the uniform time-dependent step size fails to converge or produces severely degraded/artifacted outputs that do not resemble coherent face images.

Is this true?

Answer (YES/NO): YES